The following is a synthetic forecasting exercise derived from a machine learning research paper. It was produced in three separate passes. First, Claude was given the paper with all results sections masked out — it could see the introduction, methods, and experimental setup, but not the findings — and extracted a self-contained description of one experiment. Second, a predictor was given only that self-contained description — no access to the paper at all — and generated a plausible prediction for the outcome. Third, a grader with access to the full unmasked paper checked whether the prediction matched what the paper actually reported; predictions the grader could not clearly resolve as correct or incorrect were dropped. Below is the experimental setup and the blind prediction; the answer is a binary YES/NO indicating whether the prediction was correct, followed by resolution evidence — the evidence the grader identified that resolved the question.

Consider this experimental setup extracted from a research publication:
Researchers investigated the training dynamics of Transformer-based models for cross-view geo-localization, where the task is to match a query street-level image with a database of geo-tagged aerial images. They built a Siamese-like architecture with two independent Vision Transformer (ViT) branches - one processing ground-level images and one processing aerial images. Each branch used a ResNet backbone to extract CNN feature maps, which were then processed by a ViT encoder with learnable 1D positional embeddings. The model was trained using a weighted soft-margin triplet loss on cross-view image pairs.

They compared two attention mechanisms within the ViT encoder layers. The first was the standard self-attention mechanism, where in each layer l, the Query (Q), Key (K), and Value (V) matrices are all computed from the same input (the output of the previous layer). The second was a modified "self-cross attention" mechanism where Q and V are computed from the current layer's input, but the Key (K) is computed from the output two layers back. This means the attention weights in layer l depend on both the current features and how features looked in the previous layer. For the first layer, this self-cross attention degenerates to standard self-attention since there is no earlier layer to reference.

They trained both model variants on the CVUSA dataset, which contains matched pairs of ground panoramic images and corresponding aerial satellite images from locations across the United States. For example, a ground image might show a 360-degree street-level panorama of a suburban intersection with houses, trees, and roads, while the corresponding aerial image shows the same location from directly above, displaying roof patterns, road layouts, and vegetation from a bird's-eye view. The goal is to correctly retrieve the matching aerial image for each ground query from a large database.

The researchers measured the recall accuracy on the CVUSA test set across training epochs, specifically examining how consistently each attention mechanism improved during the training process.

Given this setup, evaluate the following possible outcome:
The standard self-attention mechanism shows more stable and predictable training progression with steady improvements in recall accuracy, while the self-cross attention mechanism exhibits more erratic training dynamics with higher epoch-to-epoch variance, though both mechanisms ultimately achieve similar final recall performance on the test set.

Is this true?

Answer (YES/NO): NO